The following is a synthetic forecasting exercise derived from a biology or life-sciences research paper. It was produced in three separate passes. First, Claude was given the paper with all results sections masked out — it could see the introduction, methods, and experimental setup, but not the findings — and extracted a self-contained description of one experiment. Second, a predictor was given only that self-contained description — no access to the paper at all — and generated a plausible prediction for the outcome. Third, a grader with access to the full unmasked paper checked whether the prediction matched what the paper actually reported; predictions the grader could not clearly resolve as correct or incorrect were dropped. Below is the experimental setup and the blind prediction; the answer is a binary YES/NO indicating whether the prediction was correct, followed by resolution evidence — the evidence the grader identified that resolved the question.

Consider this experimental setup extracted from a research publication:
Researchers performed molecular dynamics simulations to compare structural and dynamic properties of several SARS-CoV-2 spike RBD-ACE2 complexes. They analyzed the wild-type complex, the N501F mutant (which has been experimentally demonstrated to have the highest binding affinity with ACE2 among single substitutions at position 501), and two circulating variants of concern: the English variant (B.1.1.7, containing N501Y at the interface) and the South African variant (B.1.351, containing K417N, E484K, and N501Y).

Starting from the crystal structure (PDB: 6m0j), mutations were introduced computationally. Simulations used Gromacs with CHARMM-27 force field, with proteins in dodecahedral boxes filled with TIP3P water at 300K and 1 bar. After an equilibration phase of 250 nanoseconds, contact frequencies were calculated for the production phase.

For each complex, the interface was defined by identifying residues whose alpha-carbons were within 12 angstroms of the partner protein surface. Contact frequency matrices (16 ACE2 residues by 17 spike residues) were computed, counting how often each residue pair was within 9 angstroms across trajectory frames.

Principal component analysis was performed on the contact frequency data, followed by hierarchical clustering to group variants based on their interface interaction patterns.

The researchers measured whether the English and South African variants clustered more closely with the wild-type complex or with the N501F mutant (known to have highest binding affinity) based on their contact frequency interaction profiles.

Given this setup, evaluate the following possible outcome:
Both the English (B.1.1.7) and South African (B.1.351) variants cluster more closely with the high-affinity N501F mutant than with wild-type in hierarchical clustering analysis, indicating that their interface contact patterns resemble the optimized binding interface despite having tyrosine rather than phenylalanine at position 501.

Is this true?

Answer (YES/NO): YES